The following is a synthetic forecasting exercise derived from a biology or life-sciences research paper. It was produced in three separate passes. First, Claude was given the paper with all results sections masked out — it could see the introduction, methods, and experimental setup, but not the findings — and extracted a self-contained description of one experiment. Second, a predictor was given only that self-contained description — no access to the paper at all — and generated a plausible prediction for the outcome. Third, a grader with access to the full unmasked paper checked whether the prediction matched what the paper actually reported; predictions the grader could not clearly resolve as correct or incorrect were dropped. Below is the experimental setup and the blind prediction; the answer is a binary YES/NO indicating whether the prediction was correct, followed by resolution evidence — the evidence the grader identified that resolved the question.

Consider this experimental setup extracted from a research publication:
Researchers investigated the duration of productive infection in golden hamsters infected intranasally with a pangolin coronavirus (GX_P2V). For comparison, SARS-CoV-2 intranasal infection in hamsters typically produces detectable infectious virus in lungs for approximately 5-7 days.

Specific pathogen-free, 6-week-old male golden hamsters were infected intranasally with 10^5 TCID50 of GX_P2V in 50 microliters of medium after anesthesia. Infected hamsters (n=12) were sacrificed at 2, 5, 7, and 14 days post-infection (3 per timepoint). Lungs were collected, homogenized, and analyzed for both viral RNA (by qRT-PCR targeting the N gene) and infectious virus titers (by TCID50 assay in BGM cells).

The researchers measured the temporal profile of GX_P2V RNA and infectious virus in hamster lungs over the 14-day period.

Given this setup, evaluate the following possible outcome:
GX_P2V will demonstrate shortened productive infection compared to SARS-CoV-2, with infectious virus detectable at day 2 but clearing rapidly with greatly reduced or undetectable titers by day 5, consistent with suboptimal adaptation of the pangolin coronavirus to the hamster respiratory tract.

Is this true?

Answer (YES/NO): NO